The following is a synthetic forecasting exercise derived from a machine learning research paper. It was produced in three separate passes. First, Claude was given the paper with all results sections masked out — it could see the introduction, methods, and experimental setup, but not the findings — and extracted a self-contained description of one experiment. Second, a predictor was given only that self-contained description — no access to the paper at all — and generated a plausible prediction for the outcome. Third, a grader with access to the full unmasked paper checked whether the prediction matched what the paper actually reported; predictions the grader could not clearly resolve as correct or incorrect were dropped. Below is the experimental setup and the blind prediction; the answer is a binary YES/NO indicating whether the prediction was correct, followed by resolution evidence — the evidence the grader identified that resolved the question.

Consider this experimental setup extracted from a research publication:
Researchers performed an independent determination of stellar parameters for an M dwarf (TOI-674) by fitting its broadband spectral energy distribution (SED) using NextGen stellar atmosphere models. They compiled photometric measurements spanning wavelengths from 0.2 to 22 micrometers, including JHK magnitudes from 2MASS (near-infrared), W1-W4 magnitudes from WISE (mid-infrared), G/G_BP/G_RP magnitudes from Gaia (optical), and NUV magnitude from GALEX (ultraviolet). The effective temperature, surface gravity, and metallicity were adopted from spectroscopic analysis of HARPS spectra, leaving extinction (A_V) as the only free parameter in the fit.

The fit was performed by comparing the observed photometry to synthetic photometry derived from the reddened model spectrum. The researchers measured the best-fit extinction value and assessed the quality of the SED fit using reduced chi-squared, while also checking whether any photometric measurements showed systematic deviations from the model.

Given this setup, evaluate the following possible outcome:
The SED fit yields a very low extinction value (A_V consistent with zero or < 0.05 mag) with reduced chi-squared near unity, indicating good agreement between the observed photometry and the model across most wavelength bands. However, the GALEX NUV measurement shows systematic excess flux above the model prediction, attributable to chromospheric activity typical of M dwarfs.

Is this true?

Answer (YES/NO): NO